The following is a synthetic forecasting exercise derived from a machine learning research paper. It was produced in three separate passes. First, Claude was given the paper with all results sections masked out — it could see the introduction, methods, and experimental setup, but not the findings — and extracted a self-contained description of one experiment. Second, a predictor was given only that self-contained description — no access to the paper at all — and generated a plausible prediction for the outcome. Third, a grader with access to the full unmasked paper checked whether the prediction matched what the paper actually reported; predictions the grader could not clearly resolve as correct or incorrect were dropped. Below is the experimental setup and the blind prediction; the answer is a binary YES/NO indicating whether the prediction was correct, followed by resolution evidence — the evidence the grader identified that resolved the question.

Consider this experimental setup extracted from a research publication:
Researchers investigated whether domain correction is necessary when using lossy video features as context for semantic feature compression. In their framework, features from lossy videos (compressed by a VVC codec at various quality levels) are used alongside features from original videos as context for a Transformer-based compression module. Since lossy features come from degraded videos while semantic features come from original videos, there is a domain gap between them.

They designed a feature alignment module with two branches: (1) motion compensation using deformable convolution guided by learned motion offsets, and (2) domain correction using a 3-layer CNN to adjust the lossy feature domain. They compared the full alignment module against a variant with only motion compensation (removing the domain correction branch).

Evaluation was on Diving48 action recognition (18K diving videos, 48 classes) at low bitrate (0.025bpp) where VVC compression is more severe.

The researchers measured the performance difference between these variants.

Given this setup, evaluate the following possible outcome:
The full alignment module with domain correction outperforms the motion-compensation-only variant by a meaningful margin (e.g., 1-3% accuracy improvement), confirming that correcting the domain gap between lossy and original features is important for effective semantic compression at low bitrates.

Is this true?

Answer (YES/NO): YES